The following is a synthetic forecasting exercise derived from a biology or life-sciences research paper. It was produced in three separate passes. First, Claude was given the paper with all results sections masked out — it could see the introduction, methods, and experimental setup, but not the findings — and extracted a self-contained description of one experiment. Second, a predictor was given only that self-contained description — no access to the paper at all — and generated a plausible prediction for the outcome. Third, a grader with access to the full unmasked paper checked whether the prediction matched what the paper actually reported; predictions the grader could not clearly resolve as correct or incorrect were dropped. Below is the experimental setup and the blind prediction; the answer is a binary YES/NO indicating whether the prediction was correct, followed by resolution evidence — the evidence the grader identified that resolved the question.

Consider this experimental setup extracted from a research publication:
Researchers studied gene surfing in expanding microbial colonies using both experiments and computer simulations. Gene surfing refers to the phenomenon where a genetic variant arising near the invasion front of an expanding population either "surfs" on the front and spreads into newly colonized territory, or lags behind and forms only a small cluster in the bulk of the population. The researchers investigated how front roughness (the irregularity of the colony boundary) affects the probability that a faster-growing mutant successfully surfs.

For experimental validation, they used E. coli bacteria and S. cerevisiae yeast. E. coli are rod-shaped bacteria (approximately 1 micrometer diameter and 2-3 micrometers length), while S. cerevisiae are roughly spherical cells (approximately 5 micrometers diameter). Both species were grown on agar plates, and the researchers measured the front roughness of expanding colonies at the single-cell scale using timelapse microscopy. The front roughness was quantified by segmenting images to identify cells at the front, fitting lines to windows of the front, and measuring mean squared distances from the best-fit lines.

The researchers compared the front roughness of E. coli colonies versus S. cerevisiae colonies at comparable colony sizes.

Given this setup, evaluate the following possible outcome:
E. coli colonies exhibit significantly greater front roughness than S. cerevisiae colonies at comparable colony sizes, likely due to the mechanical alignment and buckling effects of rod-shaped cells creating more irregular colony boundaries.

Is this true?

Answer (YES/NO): YES